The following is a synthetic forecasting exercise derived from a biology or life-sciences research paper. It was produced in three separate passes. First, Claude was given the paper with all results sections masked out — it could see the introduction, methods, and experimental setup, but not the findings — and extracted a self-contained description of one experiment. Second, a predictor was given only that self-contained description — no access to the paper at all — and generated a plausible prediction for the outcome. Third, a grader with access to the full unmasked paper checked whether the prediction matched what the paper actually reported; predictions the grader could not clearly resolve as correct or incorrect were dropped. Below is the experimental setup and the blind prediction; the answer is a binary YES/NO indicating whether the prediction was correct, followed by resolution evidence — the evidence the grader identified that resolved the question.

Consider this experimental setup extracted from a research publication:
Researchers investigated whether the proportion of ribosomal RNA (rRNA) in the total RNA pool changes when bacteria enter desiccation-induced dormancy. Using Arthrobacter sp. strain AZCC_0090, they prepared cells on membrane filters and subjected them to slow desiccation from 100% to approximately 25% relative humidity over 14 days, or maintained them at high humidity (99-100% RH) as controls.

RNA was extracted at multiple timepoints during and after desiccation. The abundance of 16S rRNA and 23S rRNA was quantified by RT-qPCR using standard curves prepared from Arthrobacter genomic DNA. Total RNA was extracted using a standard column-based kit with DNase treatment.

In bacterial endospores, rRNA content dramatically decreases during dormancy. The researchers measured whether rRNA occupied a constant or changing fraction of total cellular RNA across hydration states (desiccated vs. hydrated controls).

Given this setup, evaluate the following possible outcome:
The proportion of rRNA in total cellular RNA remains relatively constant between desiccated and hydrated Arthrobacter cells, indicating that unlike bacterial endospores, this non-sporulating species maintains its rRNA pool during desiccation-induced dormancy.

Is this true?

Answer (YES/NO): YES